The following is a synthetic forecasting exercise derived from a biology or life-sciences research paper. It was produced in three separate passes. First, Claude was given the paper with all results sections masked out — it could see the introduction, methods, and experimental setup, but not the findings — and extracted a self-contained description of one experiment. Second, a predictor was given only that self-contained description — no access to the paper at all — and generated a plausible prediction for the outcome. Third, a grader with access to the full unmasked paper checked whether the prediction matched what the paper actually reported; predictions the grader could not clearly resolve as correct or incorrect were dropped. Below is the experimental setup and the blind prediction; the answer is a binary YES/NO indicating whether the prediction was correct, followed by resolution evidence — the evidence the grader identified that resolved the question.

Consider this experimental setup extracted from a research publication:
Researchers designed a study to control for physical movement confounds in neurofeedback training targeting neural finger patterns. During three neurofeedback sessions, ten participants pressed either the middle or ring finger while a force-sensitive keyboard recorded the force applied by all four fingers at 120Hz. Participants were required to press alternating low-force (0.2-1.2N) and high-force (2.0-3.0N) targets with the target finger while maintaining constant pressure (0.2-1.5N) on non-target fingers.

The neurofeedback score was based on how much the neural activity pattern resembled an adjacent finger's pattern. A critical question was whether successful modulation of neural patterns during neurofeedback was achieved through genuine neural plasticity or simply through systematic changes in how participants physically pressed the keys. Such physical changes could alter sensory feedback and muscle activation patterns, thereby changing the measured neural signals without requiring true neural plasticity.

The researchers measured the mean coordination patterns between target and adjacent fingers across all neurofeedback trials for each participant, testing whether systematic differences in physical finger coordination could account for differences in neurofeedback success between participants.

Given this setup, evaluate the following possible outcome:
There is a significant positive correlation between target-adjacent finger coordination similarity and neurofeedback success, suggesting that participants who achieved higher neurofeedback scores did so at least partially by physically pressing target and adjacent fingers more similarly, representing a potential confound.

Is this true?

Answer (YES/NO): NO